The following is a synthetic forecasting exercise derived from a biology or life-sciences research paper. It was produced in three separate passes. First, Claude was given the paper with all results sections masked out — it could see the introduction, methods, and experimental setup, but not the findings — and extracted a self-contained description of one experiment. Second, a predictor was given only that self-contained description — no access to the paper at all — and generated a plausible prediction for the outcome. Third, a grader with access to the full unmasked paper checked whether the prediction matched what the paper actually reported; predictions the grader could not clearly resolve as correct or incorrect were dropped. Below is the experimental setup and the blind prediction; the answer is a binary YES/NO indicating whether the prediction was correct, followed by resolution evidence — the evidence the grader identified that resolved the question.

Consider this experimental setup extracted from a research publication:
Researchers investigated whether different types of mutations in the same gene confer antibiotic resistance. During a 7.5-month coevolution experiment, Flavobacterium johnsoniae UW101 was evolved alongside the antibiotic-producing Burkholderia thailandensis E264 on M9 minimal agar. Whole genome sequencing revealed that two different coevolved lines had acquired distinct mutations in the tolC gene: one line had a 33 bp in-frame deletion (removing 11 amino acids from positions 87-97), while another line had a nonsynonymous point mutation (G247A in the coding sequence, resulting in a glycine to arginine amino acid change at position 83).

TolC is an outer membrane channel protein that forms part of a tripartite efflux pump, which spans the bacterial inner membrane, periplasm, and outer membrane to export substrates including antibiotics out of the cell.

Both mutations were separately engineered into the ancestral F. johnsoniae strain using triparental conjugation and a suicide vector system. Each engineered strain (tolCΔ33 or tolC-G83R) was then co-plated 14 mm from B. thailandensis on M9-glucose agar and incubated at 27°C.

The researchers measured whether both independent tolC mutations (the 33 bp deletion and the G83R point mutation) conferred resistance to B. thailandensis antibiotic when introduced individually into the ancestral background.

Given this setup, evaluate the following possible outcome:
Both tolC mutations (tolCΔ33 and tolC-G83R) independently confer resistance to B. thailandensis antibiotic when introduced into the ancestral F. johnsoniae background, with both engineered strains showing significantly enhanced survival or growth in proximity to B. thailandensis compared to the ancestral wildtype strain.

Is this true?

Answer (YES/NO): NO